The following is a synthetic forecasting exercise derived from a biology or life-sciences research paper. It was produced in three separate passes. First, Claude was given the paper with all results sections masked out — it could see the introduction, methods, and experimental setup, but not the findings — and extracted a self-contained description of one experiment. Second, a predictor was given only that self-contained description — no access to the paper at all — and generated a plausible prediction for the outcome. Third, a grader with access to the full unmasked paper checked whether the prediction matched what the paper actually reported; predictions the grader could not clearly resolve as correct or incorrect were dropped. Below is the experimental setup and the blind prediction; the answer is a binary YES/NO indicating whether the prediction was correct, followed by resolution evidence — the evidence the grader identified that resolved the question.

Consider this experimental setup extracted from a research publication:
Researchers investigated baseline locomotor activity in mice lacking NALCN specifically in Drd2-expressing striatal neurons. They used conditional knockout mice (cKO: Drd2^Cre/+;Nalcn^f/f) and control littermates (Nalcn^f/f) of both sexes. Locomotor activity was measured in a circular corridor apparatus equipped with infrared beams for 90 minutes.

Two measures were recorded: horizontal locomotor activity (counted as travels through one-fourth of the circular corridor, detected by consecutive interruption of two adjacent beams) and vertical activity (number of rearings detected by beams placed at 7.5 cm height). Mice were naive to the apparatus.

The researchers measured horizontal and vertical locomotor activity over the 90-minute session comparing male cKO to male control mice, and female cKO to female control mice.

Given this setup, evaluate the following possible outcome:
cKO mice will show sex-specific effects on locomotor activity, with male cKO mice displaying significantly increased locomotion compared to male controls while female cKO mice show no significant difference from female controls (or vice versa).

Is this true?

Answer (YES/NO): YES